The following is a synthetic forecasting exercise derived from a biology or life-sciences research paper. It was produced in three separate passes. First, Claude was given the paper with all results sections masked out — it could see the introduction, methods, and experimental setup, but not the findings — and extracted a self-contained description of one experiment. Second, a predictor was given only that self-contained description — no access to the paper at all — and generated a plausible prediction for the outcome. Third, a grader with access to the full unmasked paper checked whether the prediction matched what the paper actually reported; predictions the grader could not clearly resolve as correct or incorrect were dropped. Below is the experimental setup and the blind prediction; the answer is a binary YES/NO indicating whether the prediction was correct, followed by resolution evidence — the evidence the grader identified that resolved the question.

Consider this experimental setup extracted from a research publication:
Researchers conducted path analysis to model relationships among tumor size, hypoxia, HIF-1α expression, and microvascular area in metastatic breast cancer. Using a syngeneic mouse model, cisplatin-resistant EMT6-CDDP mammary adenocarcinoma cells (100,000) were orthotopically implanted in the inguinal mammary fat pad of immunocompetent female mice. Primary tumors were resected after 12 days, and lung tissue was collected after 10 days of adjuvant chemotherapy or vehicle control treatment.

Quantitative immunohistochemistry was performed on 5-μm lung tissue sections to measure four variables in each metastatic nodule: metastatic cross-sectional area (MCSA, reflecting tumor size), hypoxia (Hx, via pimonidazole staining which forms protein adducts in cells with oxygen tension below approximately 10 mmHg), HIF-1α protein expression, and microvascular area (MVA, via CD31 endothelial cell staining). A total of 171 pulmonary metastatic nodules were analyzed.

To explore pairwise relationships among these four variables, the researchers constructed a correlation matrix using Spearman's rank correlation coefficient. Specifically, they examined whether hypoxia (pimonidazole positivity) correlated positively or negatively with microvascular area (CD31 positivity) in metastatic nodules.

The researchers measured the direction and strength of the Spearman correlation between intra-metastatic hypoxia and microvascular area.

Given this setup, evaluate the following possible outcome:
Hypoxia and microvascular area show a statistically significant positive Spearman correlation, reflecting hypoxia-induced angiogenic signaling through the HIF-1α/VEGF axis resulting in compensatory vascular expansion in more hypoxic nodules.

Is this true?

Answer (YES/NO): YES